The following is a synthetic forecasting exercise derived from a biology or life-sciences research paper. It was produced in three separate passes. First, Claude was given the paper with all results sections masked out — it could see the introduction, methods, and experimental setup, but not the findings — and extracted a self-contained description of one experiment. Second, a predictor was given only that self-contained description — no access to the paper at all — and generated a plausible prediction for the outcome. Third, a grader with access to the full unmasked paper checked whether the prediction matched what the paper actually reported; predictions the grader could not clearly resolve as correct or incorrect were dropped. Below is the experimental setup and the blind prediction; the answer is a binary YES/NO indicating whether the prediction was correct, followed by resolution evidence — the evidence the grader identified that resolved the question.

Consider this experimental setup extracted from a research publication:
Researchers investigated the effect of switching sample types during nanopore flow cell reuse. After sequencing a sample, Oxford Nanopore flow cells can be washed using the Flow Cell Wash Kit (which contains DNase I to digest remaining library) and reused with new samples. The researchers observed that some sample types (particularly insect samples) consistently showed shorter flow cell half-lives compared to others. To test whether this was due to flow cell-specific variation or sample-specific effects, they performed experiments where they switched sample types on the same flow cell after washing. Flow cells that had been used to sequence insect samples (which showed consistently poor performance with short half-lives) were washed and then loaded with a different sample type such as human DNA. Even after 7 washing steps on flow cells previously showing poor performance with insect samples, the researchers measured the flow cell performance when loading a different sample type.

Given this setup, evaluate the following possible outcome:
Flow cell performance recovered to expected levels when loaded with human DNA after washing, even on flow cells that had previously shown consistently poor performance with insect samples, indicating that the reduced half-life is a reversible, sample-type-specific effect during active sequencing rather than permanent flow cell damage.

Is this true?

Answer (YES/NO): YES